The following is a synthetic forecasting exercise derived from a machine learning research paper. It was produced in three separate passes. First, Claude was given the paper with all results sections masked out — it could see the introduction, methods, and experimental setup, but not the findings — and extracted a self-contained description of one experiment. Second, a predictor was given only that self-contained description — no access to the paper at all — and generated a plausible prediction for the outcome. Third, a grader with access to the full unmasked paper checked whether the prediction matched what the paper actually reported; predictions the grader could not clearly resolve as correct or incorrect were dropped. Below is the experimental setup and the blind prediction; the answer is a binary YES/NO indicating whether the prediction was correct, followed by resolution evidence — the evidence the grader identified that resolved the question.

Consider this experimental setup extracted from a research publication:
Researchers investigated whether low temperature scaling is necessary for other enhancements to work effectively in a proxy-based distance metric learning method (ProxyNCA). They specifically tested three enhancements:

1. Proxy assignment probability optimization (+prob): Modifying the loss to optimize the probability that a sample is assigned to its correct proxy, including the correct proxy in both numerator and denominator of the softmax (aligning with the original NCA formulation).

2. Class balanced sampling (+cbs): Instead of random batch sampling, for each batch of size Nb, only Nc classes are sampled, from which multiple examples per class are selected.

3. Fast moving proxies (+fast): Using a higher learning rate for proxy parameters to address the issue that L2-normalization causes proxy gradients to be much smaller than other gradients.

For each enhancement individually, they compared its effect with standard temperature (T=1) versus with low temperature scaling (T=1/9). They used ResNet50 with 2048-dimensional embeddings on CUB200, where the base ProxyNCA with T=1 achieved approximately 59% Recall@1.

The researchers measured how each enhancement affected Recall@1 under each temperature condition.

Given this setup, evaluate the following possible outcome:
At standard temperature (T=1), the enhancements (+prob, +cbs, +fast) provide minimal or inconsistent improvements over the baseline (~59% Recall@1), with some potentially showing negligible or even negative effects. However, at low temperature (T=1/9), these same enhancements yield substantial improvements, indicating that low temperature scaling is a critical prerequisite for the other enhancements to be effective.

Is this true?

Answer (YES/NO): YES